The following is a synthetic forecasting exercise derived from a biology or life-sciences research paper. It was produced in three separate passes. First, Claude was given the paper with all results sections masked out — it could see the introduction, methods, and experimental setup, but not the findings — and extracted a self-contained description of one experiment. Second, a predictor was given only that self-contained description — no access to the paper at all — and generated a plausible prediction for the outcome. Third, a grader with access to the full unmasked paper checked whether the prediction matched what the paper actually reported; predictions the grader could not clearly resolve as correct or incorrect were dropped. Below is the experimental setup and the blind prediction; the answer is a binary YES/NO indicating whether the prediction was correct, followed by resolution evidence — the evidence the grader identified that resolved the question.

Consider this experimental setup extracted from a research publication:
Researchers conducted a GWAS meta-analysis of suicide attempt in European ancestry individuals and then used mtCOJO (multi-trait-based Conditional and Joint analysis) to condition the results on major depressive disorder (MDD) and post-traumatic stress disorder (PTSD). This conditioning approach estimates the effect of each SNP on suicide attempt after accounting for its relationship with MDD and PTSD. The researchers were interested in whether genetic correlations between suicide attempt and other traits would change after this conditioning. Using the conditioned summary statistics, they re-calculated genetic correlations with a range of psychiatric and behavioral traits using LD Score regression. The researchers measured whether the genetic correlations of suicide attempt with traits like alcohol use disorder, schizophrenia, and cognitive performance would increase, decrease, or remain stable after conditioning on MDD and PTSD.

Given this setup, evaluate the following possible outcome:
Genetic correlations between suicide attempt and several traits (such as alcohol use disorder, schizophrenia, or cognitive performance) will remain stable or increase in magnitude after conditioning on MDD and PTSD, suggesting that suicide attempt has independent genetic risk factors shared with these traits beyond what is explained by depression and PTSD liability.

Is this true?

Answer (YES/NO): NO